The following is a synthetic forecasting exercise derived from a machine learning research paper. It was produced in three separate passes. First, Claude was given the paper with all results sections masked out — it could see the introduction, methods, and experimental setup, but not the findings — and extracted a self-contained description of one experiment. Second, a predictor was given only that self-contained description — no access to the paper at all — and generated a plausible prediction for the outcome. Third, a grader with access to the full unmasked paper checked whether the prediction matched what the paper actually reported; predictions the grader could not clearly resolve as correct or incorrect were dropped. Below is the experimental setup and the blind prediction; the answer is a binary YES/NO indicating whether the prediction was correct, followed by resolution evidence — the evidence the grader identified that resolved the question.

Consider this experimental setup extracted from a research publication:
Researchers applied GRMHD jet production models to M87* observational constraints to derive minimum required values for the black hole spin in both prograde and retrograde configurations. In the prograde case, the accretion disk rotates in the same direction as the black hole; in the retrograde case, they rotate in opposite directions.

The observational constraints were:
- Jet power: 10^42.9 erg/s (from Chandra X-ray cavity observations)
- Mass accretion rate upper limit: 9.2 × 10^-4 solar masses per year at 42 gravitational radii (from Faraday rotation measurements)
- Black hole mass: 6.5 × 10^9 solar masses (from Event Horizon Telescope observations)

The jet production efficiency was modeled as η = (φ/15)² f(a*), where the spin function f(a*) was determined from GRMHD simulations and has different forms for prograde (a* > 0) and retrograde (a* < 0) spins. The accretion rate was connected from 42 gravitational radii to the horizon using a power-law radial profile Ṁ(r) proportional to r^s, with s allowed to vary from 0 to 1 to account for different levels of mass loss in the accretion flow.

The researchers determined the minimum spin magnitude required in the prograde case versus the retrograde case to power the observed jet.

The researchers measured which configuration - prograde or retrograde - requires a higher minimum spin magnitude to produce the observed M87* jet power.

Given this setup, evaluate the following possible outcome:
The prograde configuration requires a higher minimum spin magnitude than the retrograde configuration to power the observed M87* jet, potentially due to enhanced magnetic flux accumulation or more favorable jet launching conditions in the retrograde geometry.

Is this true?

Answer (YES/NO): NO